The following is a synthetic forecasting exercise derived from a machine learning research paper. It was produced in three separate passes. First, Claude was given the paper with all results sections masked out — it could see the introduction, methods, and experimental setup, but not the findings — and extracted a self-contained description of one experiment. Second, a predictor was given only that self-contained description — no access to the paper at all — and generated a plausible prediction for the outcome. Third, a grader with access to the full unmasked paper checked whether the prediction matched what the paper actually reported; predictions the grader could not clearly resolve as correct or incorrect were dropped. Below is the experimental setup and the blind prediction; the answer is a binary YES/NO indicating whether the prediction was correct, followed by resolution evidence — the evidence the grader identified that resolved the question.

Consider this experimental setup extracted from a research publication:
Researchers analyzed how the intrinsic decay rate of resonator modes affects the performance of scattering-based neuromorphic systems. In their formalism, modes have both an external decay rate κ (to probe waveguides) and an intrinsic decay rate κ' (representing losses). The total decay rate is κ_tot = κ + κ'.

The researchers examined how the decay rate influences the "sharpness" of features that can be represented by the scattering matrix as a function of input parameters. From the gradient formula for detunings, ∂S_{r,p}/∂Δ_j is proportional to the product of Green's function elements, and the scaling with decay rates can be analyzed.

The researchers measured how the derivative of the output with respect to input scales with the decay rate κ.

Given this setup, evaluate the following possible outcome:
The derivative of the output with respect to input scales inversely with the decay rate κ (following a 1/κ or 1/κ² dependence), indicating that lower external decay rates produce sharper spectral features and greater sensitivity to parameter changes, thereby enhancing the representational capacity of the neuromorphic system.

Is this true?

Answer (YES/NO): YES